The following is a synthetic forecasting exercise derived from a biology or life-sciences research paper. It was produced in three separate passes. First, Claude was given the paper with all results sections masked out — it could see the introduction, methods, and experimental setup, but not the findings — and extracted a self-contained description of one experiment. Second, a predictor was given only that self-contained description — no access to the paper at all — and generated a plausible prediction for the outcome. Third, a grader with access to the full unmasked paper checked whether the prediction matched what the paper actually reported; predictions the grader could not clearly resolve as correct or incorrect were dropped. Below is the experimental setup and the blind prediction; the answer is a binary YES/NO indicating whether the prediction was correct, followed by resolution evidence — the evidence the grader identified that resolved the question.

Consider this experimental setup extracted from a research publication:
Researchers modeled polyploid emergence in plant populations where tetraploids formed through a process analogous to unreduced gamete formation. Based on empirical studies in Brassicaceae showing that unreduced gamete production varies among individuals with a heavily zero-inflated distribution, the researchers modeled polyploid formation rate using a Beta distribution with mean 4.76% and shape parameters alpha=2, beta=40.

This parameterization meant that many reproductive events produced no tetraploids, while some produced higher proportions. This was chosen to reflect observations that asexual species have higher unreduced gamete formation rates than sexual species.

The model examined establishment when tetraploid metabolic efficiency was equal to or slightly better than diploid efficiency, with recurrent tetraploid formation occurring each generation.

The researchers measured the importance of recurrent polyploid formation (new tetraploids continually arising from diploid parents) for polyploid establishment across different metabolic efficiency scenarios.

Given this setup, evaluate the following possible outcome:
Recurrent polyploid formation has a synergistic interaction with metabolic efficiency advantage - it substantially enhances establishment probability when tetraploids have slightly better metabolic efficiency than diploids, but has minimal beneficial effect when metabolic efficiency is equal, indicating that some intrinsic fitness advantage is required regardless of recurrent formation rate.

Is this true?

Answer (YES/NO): NO